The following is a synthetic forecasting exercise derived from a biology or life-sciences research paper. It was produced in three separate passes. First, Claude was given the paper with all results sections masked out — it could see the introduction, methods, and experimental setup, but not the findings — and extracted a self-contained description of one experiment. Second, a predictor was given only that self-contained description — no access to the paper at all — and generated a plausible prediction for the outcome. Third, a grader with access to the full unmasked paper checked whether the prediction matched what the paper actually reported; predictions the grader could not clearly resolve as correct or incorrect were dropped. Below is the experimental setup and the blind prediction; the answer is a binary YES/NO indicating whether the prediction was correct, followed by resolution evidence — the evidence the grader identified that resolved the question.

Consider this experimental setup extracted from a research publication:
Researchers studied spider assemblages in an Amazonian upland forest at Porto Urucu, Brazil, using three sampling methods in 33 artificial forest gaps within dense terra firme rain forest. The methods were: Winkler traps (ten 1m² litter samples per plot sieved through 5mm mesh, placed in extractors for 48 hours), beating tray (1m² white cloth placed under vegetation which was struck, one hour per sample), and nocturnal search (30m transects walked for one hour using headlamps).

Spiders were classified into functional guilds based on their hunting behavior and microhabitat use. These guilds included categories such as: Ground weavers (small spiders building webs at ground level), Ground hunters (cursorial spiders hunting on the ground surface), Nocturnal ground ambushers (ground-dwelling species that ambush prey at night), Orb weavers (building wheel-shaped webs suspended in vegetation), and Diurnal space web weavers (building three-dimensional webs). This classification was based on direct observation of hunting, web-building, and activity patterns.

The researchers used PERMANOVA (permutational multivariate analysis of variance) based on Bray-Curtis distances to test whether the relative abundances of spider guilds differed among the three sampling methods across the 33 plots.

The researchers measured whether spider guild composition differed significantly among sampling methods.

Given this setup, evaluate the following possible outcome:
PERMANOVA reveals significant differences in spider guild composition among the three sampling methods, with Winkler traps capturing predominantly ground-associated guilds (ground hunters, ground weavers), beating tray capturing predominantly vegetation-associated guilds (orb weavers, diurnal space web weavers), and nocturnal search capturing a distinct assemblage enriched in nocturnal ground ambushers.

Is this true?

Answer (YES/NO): NO